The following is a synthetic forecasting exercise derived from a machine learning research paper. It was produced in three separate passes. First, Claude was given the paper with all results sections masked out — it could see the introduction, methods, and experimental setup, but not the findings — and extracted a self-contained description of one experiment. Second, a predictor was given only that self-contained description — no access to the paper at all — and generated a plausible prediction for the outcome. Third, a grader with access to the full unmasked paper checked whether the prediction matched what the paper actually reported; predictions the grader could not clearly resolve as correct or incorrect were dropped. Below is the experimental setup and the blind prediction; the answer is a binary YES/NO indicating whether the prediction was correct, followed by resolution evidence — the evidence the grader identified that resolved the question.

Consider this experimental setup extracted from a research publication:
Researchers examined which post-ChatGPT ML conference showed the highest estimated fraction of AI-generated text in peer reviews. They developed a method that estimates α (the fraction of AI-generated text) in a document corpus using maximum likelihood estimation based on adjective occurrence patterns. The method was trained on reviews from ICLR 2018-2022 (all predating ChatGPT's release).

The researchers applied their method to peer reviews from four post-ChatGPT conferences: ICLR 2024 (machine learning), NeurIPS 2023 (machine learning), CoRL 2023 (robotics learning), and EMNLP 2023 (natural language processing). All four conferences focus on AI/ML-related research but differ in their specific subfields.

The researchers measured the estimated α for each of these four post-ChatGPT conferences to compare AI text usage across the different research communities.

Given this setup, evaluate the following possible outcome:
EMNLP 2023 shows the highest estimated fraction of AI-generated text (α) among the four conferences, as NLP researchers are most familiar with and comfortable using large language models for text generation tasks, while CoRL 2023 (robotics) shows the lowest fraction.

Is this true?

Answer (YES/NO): YES